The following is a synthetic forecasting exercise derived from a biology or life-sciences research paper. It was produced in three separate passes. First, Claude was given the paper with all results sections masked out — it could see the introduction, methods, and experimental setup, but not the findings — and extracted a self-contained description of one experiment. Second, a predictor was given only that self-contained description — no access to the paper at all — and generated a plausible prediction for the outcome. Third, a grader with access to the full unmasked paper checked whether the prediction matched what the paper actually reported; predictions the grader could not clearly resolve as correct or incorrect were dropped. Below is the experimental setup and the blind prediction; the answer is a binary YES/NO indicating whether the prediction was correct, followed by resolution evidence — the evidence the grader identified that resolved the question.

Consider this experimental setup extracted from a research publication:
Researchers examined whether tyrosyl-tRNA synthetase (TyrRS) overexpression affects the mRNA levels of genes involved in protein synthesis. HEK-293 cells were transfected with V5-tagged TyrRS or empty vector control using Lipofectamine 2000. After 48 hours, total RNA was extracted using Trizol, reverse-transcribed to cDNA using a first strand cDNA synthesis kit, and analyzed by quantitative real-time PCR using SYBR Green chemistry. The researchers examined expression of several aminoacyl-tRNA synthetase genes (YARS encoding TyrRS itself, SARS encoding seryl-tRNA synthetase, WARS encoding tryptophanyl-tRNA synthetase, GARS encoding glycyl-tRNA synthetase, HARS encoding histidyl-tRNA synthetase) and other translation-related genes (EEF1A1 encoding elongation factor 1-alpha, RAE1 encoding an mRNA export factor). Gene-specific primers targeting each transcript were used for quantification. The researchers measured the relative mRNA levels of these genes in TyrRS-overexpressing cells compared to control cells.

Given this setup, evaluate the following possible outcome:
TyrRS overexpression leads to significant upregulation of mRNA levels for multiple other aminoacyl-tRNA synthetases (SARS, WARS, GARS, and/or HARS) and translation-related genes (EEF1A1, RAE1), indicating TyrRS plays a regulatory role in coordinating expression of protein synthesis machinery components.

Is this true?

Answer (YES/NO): NO